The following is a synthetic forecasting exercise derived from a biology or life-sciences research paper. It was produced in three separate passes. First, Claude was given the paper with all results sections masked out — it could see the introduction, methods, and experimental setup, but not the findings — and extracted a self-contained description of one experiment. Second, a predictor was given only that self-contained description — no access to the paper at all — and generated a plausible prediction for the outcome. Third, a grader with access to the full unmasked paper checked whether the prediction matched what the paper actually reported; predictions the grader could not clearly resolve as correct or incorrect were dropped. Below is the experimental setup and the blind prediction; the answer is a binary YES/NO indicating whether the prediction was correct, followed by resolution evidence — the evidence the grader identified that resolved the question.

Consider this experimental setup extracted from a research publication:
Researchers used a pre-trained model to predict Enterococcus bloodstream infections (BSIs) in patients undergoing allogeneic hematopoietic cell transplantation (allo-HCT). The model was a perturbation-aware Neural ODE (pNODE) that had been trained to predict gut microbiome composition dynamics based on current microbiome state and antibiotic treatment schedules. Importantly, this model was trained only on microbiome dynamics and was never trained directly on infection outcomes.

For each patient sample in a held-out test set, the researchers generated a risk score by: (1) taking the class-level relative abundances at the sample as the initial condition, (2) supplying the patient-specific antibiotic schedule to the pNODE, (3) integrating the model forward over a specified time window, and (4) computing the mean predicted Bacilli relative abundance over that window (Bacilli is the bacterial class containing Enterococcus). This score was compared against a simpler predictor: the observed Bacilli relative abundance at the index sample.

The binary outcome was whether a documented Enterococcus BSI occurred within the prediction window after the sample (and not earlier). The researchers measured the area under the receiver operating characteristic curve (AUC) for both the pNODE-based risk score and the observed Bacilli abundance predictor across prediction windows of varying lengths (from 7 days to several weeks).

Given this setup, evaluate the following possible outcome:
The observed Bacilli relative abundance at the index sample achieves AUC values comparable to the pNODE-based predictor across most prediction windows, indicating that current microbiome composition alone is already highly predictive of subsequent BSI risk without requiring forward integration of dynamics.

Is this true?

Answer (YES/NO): NO